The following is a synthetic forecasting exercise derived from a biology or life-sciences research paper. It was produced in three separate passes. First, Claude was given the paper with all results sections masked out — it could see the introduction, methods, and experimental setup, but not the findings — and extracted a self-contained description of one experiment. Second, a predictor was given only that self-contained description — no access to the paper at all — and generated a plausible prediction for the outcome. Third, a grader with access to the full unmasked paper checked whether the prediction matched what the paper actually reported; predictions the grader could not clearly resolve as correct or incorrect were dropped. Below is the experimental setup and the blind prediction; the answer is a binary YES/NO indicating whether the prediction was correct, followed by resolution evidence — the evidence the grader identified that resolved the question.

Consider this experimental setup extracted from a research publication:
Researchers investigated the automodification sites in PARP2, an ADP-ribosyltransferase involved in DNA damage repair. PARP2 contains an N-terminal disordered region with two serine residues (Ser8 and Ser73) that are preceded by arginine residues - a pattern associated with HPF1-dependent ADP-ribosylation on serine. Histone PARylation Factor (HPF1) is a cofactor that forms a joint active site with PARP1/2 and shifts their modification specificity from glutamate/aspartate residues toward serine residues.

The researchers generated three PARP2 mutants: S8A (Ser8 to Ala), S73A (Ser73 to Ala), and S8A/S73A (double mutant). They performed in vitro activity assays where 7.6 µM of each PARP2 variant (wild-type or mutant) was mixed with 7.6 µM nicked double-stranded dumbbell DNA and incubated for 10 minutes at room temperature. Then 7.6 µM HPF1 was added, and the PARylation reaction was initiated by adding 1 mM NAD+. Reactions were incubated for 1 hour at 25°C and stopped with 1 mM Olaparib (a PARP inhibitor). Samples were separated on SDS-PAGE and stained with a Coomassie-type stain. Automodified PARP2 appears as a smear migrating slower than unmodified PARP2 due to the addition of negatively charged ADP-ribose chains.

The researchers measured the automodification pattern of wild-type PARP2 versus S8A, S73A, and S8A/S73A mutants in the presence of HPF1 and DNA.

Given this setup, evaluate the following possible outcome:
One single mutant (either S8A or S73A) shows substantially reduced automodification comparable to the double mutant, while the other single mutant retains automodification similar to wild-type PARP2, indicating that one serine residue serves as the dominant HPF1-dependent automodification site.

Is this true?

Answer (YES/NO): NO